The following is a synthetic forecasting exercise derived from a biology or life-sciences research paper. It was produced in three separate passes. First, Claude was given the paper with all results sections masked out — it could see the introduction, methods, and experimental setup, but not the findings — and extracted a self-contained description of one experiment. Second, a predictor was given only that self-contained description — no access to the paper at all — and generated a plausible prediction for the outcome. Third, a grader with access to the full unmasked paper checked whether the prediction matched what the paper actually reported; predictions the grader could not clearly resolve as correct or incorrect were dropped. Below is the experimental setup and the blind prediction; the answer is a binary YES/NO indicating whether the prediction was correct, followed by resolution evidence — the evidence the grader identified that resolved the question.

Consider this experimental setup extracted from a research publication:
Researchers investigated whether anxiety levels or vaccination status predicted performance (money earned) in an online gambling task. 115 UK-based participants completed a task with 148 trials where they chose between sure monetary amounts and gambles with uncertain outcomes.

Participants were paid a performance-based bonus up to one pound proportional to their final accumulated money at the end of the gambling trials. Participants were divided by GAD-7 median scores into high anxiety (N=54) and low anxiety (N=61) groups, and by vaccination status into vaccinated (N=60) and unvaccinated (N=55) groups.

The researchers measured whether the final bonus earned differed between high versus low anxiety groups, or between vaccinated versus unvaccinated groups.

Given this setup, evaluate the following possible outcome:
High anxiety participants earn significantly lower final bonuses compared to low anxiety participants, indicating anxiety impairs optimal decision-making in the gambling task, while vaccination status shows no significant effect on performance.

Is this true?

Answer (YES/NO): NO